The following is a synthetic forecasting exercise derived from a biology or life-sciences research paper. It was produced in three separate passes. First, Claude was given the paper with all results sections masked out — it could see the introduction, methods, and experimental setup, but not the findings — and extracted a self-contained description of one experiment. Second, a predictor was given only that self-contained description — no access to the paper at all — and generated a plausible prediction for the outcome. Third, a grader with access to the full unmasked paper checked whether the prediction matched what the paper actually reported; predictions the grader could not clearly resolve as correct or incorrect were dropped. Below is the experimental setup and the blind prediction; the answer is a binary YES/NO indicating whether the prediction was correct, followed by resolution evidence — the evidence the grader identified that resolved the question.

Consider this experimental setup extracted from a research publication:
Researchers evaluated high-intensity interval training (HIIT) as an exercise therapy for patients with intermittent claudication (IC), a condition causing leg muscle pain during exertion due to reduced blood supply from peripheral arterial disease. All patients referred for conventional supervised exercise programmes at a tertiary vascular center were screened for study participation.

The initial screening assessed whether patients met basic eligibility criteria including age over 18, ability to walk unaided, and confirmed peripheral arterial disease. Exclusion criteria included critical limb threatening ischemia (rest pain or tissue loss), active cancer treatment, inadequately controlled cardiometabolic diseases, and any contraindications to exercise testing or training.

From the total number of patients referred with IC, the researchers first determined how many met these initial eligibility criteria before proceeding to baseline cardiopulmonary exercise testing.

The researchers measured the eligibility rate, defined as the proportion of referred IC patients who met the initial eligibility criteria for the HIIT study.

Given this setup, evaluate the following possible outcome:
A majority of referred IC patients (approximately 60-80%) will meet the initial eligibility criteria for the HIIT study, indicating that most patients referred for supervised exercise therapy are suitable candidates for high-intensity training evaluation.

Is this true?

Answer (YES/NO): YES